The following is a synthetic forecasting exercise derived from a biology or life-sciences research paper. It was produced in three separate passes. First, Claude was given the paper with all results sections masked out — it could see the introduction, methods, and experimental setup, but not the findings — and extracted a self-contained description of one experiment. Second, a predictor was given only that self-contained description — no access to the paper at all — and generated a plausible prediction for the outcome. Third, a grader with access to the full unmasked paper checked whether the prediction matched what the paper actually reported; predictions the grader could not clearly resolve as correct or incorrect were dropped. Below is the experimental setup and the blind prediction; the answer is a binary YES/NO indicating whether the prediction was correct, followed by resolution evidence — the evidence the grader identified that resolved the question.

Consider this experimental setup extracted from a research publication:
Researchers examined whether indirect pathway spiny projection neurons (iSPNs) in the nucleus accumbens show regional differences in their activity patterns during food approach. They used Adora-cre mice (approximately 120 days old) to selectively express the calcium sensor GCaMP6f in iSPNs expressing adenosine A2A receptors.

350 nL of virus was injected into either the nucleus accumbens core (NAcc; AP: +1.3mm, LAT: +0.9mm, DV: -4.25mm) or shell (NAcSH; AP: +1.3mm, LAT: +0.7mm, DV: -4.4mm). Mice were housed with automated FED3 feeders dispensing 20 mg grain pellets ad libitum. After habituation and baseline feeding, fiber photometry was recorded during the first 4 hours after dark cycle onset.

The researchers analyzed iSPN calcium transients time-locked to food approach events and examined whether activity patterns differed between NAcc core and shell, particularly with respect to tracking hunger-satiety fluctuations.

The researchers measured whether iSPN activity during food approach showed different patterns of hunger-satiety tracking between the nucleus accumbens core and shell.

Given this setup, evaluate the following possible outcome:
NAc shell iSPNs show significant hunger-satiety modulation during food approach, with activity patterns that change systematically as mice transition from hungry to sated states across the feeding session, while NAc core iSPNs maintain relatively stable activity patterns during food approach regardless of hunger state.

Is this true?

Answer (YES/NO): NO